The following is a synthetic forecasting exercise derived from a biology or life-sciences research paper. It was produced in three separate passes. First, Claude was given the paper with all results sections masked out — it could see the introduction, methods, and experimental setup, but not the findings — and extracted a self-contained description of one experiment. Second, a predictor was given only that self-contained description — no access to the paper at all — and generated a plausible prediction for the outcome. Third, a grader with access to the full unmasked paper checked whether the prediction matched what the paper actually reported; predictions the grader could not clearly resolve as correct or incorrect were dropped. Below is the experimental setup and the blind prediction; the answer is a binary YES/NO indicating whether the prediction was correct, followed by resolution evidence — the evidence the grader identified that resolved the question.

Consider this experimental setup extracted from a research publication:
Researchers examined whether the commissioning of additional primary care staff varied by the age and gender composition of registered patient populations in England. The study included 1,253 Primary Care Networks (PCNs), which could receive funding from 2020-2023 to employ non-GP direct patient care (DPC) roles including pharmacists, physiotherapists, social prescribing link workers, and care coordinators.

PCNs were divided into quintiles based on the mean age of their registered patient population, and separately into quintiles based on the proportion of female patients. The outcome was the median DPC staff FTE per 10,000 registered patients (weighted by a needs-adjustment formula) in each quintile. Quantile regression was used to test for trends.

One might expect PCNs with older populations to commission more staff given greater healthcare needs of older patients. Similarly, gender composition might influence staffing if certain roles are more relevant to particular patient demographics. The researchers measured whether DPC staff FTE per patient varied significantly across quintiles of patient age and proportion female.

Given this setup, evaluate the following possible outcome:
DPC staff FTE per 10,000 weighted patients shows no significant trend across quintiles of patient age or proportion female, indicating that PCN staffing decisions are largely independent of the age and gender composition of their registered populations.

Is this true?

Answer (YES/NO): YES